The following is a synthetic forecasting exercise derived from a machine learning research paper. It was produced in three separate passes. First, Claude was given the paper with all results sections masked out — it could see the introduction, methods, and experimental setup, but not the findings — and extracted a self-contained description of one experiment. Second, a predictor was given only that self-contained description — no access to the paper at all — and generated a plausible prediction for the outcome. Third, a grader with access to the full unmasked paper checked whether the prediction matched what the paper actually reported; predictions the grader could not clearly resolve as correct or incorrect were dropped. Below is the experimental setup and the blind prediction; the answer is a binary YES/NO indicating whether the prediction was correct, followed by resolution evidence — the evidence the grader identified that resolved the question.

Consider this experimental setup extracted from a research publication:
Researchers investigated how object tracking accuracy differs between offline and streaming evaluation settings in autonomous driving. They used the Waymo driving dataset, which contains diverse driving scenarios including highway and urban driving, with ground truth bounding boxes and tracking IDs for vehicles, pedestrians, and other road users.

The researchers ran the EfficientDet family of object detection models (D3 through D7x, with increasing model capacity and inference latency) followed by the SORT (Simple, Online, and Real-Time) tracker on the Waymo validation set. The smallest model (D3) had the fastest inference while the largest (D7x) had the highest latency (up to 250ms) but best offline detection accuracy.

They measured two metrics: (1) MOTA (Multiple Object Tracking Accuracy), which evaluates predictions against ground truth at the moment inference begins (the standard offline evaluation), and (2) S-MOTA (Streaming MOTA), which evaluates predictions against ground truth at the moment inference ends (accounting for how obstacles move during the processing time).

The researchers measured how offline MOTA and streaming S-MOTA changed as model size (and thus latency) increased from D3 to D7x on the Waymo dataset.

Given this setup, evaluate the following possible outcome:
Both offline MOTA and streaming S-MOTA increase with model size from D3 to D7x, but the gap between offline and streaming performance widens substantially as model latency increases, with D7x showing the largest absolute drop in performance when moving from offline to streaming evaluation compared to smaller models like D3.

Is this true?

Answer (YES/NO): NO